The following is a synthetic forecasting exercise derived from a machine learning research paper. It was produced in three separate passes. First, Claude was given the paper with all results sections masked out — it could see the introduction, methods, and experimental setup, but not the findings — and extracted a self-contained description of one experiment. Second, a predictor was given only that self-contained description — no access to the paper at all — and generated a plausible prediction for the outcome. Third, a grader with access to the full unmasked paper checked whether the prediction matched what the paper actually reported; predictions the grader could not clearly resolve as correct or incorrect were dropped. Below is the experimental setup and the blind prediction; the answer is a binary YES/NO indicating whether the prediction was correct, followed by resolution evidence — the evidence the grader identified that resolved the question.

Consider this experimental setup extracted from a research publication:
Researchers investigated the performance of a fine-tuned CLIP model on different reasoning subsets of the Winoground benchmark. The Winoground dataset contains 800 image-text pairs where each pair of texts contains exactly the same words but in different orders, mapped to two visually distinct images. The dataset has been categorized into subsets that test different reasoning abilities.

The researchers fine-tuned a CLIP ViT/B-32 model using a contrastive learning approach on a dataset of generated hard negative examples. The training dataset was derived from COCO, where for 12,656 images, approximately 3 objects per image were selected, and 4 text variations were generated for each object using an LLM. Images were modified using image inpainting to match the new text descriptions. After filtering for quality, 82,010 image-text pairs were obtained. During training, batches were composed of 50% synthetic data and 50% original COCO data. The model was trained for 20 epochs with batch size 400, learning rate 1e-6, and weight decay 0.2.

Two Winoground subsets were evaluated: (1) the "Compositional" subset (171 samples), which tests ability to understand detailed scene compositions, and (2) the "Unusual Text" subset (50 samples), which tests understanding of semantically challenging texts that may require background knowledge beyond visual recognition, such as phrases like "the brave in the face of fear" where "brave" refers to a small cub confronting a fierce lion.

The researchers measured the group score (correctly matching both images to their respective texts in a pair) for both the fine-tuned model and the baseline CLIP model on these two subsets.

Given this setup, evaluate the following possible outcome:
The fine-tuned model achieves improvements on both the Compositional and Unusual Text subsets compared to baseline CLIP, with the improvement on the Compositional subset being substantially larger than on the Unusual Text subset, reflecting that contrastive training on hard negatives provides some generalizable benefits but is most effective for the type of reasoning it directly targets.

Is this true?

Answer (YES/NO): NO